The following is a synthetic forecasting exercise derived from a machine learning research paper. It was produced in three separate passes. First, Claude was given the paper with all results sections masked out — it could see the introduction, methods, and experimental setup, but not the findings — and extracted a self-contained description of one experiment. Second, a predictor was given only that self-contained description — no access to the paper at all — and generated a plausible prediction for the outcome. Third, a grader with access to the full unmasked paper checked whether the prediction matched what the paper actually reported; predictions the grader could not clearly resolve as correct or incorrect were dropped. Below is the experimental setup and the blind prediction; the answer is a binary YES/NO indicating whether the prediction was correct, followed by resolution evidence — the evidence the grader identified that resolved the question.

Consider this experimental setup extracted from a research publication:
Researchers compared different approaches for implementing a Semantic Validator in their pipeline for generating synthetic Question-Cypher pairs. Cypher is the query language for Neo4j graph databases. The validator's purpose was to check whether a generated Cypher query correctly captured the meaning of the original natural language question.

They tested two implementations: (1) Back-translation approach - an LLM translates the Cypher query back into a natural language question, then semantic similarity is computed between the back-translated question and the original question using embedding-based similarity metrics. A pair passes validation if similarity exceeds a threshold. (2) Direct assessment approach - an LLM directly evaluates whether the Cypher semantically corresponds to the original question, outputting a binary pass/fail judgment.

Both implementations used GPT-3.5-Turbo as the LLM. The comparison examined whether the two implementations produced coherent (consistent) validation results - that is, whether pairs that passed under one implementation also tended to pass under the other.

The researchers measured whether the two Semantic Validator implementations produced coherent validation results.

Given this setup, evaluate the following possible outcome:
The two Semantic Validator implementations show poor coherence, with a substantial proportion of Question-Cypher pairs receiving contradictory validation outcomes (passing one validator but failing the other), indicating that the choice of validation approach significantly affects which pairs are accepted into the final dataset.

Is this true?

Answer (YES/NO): NO